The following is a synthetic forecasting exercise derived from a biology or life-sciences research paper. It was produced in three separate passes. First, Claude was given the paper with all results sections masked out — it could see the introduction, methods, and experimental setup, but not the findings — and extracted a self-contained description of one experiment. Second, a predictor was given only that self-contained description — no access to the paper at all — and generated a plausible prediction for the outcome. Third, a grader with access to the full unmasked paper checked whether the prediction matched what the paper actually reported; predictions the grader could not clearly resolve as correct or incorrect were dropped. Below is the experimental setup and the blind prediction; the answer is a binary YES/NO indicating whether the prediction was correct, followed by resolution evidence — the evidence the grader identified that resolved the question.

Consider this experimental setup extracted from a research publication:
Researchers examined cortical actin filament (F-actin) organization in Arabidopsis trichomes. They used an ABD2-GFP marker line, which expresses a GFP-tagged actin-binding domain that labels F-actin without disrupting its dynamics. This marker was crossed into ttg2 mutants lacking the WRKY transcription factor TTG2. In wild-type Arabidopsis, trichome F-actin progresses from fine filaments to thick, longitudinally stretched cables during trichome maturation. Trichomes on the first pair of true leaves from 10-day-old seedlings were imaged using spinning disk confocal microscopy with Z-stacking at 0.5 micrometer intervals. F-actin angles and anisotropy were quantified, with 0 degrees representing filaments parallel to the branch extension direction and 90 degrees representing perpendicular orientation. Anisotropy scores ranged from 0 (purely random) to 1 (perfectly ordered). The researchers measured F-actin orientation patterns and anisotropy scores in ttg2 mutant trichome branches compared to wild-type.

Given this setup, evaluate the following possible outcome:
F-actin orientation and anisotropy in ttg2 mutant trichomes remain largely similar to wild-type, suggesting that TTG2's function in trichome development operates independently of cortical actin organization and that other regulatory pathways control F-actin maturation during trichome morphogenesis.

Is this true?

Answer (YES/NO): NO